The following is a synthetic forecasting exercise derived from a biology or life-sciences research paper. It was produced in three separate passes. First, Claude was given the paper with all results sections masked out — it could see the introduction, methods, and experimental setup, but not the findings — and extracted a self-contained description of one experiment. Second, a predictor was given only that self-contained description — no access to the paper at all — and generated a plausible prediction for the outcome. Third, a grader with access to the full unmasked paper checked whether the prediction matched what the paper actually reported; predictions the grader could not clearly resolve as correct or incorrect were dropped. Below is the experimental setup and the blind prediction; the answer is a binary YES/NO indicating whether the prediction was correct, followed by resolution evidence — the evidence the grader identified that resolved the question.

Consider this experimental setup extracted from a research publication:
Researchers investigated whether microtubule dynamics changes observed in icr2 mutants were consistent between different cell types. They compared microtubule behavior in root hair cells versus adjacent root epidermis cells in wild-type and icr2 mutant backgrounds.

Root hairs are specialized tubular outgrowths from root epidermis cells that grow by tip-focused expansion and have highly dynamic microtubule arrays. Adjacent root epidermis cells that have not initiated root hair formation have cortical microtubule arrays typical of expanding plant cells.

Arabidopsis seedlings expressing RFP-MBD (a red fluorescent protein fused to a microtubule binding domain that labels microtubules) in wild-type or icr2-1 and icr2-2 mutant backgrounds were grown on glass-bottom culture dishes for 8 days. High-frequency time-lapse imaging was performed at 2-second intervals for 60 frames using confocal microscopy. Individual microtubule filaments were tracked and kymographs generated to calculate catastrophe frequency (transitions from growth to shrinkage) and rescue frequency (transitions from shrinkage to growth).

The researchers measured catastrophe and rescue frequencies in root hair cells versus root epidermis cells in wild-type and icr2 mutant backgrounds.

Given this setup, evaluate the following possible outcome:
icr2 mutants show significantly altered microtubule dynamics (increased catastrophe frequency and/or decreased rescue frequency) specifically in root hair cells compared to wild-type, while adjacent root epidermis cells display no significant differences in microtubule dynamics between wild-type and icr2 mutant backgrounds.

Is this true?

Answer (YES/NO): NO